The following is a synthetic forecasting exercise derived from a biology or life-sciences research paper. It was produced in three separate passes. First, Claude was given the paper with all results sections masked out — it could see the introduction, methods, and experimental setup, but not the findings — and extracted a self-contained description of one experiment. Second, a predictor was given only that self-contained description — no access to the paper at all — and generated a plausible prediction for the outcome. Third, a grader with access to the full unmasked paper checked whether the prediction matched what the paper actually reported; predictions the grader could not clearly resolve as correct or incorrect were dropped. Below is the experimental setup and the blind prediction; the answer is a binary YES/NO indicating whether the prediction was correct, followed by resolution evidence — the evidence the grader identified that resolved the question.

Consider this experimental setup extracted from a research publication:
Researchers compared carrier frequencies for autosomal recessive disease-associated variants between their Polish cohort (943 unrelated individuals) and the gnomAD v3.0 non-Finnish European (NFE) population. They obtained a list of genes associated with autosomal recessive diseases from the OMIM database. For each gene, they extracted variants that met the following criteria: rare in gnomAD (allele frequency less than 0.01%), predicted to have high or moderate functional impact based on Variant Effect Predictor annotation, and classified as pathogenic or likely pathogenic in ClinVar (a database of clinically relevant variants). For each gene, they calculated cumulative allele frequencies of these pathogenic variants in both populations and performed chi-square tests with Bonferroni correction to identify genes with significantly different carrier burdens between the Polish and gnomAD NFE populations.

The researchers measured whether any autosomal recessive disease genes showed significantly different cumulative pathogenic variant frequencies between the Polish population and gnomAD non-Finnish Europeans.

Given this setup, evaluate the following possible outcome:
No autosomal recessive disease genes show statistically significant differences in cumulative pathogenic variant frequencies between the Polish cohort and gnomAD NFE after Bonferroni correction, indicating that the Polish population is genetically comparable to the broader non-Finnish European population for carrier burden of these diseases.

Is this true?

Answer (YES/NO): NO